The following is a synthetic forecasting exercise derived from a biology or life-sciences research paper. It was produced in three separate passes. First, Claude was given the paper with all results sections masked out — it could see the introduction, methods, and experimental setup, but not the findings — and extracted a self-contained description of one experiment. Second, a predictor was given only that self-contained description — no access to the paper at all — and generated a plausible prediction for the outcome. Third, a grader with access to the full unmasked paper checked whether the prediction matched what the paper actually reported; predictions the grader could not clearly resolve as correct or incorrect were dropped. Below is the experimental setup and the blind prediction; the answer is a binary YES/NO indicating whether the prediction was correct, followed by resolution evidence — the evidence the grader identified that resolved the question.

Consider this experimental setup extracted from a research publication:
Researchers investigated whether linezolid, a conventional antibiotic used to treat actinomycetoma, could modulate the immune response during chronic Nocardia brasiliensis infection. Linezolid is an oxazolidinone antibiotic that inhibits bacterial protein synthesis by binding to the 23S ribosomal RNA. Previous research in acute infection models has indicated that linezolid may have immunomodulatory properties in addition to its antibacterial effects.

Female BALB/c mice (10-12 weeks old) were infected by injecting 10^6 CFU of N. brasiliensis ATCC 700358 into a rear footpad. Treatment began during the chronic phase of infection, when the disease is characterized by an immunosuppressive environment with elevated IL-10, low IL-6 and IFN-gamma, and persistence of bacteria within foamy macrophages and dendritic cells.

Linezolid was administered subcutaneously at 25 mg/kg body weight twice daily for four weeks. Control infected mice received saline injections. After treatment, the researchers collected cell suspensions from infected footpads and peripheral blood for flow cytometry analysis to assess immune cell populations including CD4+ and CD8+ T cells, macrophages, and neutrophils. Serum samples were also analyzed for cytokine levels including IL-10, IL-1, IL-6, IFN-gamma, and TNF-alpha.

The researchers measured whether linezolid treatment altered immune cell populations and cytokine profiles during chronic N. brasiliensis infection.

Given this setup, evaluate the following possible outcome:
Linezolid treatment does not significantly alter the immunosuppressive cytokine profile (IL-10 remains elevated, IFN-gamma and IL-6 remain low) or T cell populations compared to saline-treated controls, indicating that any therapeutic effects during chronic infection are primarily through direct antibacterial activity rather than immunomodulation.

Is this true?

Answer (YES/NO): NO